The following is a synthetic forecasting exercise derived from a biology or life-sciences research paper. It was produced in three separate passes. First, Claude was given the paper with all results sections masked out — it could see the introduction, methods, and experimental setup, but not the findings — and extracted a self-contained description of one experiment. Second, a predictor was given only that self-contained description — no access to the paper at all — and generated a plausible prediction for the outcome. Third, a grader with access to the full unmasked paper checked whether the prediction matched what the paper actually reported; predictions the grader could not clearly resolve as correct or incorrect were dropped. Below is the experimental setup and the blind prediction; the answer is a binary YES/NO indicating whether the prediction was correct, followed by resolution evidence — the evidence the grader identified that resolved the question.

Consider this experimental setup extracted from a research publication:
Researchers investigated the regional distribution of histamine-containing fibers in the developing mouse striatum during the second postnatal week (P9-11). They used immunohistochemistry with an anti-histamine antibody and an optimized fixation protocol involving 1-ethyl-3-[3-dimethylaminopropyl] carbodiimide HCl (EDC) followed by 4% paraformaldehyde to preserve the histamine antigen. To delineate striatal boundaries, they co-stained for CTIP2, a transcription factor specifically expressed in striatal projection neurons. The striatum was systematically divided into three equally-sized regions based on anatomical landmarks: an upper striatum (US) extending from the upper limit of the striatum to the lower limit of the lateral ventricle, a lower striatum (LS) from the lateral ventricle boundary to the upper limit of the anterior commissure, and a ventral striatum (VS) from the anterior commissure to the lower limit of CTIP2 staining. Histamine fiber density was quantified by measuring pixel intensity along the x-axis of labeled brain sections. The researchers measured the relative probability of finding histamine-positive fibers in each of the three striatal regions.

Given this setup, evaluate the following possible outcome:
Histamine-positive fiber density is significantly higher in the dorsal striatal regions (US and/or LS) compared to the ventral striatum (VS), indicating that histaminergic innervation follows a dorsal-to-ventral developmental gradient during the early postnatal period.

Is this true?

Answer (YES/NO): NO